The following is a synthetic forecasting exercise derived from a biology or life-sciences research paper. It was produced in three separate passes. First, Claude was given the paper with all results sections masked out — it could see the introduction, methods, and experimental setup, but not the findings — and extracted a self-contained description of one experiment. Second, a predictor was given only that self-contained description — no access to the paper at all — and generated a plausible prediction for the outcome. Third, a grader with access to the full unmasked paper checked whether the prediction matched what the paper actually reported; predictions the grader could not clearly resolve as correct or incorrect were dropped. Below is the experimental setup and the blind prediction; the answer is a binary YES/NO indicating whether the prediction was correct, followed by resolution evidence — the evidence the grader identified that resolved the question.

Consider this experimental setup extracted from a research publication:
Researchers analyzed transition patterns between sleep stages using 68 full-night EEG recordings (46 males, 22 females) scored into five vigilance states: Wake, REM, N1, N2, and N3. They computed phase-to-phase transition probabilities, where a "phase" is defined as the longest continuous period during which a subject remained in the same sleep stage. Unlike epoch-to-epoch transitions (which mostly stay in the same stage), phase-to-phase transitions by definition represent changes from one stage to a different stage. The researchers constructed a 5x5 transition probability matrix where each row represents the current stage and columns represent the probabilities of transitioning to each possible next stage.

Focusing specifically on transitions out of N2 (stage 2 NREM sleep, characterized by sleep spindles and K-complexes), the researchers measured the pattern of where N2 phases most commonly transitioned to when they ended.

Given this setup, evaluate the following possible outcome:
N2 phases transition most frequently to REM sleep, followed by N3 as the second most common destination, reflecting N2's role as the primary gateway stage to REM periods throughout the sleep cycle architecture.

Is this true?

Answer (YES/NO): NO